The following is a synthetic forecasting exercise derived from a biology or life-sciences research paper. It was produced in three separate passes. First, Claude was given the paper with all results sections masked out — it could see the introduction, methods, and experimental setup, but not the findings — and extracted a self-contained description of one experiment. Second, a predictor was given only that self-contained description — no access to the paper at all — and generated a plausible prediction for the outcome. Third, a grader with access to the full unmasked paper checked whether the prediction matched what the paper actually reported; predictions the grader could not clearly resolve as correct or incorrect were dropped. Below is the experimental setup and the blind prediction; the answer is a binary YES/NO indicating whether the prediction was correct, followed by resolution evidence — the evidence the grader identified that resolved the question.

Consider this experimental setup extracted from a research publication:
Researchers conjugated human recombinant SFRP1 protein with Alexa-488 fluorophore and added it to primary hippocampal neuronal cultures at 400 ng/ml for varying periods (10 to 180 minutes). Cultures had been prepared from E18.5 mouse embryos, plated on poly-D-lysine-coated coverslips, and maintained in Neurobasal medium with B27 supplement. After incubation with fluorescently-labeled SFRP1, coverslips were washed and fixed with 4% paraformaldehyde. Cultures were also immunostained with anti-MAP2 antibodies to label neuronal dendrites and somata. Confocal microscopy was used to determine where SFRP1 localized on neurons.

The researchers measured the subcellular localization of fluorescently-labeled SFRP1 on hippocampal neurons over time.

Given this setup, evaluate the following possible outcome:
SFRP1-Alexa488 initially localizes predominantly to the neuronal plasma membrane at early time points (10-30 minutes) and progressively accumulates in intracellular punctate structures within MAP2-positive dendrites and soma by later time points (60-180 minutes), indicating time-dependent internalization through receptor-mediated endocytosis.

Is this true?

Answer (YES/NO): NO